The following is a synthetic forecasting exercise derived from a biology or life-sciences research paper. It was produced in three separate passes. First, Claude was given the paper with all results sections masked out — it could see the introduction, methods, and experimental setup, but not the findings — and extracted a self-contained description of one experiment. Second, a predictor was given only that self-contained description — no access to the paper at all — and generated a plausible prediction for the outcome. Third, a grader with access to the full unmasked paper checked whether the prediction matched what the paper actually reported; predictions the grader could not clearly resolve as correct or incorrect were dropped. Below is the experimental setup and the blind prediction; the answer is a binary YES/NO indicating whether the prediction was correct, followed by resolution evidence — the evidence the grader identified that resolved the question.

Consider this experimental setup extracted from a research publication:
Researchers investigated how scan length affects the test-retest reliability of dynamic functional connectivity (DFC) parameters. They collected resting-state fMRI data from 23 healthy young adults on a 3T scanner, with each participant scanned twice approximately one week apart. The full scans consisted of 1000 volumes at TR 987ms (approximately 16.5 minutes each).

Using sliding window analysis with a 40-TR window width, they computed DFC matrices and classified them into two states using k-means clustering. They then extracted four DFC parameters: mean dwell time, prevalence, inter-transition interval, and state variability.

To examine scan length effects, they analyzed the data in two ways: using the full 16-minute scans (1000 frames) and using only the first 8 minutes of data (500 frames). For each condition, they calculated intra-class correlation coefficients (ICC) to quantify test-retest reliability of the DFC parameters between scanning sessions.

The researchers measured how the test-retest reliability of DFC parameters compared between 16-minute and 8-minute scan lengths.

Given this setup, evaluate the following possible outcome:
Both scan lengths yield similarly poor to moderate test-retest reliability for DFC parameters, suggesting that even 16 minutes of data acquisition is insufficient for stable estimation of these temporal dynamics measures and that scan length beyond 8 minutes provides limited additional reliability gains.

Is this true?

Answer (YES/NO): NO